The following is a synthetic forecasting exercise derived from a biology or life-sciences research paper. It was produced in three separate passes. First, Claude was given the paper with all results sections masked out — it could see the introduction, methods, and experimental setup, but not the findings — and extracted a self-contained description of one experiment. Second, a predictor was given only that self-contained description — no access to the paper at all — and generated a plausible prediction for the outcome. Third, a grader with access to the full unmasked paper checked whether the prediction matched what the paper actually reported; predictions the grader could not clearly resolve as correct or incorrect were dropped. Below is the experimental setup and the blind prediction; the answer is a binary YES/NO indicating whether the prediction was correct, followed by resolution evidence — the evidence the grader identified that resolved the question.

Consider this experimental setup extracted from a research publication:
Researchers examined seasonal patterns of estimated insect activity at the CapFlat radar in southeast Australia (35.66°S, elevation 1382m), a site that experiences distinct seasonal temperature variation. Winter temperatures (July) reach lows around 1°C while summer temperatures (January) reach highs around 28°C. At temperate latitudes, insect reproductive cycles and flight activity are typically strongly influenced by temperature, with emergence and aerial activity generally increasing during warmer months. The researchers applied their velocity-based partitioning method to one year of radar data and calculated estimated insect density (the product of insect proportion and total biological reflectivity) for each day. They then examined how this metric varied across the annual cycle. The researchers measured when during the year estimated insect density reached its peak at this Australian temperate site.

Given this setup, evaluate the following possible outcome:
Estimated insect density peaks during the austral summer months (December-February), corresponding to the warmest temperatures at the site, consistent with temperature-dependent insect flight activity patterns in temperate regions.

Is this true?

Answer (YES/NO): YES